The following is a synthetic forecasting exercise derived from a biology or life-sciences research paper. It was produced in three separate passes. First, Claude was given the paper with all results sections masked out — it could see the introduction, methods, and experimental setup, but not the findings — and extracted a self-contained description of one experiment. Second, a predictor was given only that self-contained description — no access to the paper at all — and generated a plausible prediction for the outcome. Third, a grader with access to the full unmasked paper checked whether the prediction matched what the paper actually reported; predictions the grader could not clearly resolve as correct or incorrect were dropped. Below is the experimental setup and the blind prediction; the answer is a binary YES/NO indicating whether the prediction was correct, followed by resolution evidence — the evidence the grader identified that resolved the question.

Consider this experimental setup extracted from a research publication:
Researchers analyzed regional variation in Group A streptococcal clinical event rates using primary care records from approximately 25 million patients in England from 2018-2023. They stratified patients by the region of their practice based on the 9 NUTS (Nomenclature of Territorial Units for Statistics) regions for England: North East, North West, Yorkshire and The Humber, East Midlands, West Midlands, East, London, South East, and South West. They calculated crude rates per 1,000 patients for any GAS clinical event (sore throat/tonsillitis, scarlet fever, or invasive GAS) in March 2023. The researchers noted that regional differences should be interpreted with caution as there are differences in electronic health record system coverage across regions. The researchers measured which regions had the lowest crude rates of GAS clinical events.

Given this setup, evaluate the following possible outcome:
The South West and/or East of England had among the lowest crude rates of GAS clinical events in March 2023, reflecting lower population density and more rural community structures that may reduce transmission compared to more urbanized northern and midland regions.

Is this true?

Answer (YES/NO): NO